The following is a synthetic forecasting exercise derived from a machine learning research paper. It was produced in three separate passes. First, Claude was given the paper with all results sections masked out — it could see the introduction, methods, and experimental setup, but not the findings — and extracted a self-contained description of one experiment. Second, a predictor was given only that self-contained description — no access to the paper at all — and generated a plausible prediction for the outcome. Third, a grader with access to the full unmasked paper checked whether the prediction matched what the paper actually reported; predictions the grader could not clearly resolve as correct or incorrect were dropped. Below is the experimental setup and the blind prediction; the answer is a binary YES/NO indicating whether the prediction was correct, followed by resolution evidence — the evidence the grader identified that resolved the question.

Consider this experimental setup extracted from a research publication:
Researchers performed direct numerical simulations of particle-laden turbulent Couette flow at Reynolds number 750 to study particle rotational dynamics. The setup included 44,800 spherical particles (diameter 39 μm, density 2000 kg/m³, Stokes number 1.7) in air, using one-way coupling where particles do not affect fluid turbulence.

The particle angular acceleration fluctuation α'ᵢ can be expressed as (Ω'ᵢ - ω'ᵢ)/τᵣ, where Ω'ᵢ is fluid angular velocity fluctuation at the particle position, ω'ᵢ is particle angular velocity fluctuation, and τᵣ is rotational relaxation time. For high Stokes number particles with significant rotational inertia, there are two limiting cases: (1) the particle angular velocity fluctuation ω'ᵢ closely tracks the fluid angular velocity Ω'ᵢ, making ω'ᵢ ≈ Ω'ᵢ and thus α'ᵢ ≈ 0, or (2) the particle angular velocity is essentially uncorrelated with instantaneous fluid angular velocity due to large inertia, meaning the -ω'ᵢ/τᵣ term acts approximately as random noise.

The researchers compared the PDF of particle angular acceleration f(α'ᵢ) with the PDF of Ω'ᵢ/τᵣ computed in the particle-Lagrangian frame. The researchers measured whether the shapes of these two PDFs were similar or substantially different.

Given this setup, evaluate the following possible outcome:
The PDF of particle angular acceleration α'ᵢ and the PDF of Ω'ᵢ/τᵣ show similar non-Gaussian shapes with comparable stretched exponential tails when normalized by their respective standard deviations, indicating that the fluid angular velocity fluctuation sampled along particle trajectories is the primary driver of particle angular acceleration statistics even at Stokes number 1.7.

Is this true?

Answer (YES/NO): NO